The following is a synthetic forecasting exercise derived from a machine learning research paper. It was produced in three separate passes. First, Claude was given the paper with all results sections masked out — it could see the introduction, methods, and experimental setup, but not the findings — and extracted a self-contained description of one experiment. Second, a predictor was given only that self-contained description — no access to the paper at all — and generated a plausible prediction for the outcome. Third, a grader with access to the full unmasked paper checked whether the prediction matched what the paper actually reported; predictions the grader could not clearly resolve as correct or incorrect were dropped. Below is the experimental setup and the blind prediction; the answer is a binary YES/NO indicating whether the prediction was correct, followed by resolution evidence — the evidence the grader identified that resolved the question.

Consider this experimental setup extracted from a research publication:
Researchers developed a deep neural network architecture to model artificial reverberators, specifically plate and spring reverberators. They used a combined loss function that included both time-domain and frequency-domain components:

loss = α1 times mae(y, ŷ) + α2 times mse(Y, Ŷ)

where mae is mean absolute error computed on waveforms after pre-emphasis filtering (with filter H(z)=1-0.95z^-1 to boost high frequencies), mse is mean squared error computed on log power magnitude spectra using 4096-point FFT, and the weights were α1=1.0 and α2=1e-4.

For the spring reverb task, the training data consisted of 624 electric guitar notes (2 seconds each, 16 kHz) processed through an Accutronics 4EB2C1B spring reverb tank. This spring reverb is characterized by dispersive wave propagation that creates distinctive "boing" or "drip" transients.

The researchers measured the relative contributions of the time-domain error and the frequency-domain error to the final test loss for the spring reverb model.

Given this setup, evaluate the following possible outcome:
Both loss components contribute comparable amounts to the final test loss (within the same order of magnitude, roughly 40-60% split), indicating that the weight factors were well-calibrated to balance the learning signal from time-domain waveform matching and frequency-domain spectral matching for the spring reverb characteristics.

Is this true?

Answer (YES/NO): NO